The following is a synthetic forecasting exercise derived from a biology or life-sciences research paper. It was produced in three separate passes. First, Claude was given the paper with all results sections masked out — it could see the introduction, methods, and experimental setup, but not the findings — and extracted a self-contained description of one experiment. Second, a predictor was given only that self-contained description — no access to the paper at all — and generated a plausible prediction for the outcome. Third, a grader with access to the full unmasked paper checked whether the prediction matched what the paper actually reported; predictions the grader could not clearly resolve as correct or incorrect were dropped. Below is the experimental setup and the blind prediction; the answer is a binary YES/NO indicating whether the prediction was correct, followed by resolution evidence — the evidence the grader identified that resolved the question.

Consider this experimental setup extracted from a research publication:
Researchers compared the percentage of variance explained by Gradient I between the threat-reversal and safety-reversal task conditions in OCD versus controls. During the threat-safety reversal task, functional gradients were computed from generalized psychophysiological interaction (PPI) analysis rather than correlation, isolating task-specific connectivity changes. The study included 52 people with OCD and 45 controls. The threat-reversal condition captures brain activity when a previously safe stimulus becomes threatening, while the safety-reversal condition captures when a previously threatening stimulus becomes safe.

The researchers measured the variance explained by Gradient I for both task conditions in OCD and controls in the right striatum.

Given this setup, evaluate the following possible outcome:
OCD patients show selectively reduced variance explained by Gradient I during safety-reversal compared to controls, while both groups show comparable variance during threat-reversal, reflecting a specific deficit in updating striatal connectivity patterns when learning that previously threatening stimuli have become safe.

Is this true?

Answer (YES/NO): NO